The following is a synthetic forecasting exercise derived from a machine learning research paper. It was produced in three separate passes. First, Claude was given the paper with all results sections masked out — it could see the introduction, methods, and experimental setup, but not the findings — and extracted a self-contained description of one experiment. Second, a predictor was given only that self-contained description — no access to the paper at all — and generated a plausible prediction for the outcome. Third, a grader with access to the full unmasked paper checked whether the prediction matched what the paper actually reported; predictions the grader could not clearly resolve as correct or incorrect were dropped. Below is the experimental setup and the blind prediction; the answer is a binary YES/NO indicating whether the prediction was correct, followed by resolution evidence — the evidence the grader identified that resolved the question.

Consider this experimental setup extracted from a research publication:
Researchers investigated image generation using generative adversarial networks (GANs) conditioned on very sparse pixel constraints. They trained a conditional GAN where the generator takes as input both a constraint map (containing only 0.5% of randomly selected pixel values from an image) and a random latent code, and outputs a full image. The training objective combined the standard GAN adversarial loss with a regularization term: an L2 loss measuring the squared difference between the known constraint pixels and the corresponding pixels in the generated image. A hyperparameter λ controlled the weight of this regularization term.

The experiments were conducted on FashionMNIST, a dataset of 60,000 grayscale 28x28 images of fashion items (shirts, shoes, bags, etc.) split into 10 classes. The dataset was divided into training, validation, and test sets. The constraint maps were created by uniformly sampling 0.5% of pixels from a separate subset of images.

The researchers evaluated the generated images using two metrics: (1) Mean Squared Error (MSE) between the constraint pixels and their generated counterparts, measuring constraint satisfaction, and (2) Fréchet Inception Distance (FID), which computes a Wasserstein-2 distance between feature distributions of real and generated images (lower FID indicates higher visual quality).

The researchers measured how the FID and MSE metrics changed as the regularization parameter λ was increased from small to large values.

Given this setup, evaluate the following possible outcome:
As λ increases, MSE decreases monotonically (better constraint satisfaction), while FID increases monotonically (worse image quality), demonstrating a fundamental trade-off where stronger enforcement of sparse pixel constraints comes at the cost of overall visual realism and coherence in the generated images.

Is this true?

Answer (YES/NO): NO